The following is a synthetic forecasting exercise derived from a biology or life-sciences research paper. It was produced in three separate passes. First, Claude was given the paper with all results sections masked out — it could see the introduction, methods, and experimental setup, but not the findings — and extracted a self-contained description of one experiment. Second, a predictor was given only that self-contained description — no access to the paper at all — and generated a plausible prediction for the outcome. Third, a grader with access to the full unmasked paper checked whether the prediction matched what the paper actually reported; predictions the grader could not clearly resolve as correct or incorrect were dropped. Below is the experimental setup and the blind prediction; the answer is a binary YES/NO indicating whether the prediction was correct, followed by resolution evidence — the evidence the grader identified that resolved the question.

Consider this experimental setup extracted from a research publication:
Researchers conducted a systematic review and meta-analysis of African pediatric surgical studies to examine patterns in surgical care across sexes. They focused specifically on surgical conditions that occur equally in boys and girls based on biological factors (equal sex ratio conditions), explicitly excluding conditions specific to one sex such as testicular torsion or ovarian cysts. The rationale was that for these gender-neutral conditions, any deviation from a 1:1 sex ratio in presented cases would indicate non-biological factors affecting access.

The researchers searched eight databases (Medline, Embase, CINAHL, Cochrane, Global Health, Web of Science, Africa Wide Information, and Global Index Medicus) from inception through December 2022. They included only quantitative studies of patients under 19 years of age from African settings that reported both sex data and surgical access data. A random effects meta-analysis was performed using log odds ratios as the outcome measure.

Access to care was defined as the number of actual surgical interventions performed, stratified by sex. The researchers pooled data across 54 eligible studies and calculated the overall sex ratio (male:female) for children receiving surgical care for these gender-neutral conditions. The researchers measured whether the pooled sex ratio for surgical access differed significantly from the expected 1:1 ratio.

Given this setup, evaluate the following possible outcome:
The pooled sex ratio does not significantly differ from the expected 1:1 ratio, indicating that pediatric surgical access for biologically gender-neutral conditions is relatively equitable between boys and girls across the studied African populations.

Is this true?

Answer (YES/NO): NO